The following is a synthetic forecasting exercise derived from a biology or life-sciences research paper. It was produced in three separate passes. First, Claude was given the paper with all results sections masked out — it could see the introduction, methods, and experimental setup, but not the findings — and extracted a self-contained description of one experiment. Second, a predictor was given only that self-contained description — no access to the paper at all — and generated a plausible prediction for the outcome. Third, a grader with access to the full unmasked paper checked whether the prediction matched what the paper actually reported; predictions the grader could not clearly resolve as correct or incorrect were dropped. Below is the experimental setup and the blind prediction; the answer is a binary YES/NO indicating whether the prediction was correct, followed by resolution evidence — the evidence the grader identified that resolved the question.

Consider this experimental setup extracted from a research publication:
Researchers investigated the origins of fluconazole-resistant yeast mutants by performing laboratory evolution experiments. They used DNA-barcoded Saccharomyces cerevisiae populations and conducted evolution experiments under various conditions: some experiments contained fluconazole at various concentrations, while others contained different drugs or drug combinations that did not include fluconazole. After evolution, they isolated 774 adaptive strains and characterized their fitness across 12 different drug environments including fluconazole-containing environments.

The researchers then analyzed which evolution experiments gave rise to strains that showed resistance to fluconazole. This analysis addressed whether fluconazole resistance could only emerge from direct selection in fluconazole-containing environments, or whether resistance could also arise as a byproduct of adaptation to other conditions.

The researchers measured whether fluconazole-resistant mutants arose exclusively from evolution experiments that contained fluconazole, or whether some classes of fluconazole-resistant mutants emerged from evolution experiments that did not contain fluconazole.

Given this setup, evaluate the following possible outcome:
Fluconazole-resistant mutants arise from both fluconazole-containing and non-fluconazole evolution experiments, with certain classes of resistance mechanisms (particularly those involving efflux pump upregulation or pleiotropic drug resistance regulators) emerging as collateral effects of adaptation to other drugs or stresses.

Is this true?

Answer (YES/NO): NO